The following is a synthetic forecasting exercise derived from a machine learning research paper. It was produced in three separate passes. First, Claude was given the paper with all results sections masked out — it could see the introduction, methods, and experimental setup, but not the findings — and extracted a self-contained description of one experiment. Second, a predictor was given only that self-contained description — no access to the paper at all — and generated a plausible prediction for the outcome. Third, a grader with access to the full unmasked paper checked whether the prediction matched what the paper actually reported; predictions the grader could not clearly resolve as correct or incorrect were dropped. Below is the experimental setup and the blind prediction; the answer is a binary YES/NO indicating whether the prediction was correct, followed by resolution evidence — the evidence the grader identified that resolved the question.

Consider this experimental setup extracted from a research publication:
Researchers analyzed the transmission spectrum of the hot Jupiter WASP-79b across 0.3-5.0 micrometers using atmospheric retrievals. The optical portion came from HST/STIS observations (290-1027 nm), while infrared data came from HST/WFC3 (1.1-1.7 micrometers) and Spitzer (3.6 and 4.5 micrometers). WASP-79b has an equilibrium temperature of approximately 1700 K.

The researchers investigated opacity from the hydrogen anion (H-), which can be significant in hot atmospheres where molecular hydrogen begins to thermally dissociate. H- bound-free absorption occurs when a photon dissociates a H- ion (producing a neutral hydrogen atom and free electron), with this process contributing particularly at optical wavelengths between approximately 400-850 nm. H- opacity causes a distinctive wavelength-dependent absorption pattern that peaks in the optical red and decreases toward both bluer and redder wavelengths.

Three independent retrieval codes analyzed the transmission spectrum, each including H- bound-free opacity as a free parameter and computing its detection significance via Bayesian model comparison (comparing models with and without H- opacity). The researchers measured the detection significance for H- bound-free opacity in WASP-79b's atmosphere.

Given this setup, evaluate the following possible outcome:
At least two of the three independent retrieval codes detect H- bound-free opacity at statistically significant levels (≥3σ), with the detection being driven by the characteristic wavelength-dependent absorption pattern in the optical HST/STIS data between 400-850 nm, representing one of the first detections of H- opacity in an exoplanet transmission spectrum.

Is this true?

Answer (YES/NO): NO